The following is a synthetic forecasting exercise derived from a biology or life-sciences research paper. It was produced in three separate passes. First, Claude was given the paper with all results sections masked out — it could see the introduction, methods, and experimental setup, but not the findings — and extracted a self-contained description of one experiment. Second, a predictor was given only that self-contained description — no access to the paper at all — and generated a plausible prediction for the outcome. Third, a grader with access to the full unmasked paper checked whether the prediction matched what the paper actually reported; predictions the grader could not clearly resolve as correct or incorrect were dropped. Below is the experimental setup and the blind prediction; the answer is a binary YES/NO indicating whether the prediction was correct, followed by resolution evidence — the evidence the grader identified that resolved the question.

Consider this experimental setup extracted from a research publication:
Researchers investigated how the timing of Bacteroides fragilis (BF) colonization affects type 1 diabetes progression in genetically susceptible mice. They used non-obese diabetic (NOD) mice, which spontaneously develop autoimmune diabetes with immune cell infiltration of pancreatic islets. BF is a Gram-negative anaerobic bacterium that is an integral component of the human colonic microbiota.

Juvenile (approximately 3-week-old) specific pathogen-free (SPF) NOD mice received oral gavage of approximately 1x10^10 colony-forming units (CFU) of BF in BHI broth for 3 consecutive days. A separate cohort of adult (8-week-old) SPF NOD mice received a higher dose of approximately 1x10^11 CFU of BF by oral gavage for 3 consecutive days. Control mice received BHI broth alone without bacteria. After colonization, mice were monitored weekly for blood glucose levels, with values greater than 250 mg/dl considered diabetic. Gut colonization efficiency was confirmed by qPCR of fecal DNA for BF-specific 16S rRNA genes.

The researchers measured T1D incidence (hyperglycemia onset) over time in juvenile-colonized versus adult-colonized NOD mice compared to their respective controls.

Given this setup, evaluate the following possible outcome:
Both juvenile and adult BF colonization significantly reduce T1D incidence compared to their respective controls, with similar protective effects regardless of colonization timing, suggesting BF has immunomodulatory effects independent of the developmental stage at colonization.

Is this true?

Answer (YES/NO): NO